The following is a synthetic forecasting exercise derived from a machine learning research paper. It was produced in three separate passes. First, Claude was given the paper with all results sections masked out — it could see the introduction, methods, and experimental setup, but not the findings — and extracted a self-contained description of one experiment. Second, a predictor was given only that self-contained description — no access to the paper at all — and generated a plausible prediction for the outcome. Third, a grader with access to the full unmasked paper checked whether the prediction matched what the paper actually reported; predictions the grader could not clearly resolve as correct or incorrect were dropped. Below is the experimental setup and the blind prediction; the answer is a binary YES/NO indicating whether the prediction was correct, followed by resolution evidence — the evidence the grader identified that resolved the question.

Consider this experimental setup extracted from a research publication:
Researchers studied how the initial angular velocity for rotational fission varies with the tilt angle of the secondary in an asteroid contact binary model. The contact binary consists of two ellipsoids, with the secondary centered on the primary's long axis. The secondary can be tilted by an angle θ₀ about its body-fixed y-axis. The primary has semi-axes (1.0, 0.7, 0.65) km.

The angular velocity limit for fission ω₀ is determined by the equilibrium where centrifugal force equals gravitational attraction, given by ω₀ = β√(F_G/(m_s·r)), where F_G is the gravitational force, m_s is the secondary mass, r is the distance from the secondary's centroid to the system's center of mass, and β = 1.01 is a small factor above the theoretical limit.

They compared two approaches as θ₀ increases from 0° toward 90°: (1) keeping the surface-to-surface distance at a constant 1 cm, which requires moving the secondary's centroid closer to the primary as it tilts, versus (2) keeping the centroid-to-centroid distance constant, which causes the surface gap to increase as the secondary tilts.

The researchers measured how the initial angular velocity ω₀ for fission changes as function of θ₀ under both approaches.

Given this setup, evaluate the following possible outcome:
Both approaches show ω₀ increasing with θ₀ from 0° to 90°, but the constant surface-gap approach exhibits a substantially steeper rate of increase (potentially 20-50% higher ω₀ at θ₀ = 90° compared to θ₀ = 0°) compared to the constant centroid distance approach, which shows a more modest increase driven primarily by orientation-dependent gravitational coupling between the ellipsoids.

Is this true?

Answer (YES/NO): NO